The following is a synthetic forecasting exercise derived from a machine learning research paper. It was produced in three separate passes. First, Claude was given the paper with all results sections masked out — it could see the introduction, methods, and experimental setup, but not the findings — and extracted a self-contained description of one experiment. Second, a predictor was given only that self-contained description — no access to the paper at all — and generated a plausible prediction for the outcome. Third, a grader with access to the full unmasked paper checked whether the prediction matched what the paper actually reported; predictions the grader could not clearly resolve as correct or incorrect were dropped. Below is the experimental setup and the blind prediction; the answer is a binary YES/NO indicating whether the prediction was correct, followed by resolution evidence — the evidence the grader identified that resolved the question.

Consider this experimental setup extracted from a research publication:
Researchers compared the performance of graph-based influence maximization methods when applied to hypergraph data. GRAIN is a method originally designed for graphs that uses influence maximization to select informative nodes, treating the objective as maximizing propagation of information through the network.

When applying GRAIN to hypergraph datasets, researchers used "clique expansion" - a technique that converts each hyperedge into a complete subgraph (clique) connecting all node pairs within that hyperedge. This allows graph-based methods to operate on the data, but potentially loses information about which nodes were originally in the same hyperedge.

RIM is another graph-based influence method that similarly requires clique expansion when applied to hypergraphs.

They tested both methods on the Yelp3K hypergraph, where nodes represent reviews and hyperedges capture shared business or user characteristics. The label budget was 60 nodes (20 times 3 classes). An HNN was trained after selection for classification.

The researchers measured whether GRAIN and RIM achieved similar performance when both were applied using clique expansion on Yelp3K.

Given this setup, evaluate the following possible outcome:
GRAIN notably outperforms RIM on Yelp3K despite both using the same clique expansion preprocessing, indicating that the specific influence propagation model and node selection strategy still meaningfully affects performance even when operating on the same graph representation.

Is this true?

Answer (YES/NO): YES